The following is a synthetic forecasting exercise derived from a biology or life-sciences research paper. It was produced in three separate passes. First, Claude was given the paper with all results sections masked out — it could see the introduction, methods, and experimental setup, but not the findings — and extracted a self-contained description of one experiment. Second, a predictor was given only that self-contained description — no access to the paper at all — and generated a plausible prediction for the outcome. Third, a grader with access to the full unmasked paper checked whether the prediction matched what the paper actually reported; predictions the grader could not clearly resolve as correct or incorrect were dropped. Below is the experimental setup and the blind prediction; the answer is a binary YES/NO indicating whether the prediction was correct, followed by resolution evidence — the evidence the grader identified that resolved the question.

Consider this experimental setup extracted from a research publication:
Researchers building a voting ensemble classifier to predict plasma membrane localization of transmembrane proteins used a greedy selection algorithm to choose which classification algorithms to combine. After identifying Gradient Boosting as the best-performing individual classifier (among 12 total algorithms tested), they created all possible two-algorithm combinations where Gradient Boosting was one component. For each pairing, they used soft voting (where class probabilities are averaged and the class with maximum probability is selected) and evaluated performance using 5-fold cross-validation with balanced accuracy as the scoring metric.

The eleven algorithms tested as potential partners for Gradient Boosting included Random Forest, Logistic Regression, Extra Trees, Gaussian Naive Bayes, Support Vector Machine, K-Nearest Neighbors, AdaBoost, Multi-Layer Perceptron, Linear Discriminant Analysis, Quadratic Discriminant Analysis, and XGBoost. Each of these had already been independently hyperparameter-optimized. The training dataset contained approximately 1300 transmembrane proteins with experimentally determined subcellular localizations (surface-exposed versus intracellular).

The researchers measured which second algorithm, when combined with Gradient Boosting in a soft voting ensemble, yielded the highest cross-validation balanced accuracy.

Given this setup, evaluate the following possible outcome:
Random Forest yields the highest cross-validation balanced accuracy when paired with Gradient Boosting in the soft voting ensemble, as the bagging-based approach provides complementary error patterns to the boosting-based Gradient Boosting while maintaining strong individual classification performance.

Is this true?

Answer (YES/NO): YES